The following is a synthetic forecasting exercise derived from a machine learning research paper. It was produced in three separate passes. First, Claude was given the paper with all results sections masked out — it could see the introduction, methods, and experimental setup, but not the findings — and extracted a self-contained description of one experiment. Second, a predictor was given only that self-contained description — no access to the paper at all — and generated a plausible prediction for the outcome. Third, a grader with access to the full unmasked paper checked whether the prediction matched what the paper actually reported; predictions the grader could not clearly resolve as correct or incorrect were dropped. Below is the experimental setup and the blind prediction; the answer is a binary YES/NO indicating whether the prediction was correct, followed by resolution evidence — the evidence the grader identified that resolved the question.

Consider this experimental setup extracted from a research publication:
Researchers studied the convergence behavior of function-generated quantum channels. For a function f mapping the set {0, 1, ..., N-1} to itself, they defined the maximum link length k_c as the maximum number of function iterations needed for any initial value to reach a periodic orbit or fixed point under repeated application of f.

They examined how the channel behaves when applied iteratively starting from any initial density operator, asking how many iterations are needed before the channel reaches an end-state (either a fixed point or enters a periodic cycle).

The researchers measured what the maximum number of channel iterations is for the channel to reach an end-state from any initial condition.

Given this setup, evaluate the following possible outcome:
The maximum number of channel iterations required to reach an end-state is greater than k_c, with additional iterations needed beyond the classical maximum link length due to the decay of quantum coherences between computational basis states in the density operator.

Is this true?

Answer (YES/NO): NO